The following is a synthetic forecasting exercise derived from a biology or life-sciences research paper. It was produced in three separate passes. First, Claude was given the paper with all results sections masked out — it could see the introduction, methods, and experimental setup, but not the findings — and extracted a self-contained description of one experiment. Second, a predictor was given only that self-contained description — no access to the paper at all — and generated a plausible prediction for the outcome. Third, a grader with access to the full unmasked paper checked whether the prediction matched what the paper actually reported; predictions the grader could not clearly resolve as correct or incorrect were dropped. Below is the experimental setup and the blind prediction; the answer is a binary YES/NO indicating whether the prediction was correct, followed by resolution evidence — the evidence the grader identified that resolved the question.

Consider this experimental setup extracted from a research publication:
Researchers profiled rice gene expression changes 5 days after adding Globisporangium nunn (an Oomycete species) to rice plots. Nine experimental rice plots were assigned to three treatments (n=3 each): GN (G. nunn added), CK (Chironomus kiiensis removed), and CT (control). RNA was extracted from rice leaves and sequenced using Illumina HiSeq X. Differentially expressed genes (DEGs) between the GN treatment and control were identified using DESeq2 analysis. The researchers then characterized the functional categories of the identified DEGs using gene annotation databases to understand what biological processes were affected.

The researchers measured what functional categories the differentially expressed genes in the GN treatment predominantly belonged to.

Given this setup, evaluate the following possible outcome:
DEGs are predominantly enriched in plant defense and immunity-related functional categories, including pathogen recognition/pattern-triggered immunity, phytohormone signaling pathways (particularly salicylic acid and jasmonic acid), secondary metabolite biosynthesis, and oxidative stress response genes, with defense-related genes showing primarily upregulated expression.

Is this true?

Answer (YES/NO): NO